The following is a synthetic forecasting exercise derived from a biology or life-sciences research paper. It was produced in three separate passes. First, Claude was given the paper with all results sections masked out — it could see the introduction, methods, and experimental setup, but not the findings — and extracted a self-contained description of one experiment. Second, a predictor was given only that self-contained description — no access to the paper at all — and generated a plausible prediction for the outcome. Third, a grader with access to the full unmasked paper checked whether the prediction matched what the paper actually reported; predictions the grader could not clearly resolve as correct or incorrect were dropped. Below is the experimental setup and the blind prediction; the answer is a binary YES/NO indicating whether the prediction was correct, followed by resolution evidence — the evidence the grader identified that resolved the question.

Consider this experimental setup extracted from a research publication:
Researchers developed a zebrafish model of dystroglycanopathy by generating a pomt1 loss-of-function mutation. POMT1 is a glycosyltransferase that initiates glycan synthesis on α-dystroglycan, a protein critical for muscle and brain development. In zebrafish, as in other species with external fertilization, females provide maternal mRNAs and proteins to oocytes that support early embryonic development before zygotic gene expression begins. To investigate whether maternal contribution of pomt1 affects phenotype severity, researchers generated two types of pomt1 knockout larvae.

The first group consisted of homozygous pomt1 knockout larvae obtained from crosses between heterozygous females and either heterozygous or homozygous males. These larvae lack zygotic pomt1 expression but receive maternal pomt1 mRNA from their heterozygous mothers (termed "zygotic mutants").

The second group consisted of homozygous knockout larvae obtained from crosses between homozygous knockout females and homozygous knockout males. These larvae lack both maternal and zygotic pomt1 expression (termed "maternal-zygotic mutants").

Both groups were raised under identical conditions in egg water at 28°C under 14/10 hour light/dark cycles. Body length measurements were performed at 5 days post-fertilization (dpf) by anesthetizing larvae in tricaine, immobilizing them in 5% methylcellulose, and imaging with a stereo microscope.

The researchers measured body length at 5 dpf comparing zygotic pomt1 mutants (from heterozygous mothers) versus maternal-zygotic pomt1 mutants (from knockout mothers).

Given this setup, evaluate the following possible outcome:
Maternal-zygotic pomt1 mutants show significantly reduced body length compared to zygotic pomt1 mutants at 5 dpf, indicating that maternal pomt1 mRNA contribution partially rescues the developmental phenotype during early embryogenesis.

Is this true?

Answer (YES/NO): NO